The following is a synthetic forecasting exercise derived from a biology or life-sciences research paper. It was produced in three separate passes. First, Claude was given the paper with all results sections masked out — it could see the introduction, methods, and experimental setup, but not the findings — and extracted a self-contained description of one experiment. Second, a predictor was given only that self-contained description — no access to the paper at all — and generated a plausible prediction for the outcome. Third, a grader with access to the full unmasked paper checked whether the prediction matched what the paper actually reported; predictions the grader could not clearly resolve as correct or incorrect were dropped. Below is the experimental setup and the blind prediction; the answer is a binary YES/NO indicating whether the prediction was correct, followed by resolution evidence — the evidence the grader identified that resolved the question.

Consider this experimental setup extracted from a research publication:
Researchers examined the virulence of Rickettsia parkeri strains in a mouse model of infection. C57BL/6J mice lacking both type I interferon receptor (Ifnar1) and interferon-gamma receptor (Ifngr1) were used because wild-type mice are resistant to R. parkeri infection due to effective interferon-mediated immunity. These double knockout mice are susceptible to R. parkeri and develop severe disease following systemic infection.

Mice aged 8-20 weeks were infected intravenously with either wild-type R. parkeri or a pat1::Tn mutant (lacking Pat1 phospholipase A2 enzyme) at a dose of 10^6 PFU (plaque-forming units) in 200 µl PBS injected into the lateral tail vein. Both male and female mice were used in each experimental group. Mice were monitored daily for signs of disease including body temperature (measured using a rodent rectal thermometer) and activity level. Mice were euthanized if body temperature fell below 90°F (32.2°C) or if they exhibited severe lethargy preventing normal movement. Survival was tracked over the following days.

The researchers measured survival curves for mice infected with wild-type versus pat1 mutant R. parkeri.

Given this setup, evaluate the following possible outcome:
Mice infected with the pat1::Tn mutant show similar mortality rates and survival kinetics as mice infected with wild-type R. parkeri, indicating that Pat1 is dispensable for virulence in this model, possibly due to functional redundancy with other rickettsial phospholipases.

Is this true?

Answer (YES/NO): NO